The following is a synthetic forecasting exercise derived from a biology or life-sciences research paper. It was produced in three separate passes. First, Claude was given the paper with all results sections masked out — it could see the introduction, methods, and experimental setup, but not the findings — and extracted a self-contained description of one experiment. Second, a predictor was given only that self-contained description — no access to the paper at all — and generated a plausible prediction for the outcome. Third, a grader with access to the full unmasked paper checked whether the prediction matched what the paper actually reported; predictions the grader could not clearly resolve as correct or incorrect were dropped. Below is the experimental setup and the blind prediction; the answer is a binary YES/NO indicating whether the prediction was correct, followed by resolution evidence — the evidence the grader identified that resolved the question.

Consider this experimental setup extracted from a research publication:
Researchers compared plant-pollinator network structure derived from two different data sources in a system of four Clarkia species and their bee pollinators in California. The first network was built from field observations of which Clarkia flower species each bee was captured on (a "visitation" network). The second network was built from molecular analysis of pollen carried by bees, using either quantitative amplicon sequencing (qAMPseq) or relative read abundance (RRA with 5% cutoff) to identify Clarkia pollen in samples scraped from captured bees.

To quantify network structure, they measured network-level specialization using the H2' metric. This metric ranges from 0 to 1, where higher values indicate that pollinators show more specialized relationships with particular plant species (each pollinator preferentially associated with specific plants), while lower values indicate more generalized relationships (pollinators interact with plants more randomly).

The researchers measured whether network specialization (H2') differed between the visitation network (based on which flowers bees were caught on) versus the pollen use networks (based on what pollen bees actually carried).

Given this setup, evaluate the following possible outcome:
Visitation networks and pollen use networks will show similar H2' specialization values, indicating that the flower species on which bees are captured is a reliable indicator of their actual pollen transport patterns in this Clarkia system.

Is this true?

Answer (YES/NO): YES